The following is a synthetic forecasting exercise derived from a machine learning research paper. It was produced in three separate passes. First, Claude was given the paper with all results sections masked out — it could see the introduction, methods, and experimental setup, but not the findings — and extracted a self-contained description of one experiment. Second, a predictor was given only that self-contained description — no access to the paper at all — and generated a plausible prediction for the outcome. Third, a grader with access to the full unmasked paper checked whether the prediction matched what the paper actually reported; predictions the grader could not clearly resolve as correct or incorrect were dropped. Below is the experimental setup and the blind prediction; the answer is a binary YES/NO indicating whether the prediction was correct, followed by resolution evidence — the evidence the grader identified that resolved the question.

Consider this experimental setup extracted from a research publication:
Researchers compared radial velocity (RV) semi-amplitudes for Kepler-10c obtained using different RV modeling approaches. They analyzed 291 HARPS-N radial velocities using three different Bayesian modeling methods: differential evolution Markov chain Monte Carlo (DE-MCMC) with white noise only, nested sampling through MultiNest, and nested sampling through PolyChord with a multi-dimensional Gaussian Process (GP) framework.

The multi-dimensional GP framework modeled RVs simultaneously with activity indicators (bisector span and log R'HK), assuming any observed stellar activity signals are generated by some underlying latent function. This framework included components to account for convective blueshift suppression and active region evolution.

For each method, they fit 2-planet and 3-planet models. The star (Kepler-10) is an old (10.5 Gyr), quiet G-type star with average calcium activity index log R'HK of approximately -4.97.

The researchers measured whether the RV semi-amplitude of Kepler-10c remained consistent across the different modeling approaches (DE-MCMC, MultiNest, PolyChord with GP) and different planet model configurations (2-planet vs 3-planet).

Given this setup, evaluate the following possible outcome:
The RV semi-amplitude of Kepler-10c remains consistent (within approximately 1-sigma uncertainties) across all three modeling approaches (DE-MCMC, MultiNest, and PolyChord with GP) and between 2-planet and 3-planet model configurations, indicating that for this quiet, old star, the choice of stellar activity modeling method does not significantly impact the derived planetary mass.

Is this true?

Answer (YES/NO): YES